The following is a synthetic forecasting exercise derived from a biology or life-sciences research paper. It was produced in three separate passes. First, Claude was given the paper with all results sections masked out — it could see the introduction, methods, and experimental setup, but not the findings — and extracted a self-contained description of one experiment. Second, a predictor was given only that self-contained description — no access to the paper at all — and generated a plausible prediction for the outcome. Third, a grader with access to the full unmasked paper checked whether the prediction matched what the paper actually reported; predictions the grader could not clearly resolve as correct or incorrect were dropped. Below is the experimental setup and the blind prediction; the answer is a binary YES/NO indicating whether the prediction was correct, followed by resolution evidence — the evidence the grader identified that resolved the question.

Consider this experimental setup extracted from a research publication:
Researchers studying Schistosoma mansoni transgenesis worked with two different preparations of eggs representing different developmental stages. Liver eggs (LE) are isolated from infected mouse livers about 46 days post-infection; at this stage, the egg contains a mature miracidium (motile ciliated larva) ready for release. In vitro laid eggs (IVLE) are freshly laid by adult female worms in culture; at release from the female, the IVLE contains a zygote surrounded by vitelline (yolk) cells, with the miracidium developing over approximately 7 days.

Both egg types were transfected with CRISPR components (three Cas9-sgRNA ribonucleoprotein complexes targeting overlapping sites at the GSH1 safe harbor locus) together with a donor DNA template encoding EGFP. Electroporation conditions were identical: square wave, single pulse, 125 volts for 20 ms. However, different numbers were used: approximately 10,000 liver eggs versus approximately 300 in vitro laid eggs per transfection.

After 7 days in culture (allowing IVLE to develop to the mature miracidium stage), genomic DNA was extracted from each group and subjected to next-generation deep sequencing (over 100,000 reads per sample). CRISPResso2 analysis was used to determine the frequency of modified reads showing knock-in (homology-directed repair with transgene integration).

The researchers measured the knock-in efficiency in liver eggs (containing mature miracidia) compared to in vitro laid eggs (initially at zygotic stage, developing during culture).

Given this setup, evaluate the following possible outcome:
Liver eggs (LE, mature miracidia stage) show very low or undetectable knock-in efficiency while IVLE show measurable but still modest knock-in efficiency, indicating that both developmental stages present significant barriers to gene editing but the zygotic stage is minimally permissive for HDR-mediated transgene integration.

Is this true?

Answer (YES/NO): NO